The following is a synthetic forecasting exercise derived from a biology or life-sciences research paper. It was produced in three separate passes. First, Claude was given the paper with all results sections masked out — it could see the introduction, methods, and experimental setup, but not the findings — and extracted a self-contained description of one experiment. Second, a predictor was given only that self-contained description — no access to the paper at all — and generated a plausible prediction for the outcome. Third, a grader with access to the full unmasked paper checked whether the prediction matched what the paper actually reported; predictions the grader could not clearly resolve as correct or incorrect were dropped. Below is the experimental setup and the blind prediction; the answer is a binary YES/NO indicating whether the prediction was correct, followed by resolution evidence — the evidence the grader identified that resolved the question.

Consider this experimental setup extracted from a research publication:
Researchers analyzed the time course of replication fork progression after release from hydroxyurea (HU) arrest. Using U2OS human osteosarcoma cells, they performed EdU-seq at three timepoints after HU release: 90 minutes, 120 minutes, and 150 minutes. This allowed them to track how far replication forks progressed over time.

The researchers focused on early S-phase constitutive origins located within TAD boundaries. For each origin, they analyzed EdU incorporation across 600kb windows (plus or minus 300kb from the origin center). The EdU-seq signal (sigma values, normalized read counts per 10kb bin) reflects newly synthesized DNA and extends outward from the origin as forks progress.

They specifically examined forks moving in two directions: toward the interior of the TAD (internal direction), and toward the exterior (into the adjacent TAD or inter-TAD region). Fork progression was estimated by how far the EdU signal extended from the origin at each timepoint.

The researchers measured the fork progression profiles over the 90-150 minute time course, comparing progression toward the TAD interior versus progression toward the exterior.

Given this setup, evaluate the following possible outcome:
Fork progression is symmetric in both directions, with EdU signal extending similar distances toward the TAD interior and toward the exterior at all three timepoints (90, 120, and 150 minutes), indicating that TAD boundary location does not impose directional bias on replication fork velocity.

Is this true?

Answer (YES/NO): NO